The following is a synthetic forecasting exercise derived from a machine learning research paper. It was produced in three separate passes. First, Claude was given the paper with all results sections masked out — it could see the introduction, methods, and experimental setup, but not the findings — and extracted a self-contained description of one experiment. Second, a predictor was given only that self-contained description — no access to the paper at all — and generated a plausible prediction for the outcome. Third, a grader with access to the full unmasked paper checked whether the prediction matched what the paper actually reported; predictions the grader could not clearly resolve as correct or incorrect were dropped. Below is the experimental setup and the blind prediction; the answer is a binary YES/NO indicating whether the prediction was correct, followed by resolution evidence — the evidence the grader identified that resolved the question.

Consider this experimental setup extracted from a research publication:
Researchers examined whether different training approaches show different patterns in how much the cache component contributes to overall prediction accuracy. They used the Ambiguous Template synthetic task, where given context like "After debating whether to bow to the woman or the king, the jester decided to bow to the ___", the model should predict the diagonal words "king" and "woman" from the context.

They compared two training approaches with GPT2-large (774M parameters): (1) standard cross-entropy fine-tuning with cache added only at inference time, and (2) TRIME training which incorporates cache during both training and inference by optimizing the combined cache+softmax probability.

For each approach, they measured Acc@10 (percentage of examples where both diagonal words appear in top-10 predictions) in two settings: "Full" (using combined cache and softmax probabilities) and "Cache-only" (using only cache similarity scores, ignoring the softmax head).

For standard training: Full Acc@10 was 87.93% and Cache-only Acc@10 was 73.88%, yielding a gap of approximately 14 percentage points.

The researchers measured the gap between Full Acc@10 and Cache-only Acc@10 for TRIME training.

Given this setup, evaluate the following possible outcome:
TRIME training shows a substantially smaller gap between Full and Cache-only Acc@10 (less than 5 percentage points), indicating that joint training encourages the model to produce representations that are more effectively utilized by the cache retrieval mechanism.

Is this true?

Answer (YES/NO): NO